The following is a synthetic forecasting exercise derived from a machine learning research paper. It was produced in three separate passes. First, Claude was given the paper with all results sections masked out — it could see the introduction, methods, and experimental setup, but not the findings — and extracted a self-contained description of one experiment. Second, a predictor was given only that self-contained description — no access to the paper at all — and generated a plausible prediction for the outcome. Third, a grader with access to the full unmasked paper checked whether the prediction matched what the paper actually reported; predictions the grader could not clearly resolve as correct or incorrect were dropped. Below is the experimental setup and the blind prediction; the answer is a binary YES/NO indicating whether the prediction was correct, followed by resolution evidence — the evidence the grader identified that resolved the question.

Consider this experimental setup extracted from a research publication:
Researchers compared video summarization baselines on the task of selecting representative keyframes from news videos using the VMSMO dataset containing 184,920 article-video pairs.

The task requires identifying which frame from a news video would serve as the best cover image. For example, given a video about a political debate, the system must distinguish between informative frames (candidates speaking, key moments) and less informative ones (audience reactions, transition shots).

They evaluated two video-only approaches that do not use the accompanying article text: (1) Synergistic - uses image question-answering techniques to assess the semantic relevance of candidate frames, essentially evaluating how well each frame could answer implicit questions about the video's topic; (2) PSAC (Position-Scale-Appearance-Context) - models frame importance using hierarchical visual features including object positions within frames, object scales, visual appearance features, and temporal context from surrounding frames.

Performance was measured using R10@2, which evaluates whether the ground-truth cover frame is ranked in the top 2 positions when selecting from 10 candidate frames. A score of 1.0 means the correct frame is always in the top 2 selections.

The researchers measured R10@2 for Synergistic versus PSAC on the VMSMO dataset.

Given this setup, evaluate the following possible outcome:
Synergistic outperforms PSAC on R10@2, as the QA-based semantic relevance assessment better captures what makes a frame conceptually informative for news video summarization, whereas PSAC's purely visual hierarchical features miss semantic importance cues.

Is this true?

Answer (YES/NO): YES